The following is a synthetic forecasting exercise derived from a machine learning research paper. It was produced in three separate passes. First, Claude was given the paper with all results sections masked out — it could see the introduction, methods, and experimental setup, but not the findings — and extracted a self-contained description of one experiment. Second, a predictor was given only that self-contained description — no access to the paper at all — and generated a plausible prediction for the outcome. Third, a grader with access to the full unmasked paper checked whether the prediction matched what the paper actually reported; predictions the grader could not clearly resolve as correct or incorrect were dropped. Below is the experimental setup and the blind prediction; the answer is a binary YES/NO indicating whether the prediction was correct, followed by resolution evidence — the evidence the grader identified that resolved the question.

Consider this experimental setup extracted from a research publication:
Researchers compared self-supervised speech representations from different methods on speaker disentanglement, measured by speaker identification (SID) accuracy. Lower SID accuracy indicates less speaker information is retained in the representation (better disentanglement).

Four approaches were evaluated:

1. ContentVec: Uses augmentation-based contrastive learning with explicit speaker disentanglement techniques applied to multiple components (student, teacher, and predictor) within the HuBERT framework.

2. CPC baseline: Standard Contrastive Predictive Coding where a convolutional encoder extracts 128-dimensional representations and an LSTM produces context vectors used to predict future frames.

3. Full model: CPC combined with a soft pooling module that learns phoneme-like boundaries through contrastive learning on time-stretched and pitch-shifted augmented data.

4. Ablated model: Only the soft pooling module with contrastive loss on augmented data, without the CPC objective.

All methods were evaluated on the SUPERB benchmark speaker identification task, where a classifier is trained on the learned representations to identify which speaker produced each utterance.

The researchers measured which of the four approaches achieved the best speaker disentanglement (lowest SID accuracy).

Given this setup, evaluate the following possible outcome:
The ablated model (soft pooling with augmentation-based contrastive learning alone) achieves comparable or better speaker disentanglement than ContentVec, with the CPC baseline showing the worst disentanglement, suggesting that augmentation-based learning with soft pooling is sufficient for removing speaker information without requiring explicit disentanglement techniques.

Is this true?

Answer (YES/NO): NO